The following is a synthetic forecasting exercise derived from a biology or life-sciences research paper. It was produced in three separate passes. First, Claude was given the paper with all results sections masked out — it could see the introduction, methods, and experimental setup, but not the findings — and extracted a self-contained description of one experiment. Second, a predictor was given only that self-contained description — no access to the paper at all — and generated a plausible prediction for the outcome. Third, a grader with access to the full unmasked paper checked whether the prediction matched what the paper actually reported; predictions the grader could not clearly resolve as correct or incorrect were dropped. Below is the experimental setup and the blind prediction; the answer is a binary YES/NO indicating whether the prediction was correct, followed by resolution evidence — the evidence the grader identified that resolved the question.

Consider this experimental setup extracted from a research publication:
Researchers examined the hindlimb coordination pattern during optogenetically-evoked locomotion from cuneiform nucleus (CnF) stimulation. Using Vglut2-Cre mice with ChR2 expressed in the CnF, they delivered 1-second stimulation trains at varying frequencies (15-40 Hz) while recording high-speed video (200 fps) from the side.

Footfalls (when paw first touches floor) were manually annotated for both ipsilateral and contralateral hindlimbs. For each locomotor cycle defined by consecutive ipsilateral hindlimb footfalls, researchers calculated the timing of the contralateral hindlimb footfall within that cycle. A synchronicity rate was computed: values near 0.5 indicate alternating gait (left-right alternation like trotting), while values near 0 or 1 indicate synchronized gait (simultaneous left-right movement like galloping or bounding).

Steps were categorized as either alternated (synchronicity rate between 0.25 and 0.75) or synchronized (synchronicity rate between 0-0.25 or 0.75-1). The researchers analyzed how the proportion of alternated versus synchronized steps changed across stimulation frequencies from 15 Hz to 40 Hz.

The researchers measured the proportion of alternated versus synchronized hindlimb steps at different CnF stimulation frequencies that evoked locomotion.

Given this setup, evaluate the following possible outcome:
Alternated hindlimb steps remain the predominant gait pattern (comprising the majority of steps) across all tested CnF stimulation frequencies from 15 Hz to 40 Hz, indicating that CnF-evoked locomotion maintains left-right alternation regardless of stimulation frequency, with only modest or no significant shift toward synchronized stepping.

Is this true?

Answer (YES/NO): NO